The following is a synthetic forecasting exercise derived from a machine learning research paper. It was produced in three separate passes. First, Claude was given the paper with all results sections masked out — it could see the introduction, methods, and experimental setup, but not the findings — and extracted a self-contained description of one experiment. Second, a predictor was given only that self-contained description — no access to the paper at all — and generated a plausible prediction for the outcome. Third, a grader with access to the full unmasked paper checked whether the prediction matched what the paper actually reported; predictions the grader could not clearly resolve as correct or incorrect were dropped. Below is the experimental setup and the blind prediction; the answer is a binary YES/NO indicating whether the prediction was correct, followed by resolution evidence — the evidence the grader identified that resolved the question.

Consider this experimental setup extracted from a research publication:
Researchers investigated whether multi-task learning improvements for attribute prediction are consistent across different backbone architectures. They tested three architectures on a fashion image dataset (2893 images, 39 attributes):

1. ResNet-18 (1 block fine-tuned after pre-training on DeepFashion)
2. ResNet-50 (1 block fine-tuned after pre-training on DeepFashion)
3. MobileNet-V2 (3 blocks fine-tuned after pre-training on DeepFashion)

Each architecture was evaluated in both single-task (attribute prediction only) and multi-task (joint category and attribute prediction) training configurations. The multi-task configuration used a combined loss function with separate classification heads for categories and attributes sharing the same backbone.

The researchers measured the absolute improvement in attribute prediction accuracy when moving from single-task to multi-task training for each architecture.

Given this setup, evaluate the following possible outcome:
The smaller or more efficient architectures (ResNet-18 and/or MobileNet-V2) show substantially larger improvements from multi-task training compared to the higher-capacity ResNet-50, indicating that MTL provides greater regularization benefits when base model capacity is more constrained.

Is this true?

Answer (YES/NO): NO